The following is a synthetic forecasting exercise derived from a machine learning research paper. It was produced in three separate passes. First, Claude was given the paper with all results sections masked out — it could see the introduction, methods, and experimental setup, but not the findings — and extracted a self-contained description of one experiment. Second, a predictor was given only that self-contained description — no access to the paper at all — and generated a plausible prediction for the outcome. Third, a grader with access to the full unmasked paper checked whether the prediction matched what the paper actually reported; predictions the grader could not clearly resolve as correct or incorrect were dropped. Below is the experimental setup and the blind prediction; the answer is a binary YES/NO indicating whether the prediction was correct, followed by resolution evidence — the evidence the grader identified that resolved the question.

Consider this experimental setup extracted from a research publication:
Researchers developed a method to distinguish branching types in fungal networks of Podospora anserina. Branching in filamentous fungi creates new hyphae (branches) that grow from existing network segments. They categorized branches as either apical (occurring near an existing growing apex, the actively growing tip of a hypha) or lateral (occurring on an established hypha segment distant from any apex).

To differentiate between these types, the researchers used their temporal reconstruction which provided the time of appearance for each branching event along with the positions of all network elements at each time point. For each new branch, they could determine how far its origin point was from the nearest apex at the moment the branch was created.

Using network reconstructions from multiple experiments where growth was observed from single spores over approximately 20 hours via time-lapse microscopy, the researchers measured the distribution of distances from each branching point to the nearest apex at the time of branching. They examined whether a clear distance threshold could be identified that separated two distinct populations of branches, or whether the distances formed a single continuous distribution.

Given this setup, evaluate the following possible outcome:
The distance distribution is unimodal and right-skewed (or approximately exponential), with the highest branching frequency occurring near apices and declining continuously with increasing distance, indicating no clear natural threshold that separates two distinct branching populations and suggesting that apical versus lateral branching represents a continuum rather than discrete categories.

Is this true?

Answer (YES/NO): NO